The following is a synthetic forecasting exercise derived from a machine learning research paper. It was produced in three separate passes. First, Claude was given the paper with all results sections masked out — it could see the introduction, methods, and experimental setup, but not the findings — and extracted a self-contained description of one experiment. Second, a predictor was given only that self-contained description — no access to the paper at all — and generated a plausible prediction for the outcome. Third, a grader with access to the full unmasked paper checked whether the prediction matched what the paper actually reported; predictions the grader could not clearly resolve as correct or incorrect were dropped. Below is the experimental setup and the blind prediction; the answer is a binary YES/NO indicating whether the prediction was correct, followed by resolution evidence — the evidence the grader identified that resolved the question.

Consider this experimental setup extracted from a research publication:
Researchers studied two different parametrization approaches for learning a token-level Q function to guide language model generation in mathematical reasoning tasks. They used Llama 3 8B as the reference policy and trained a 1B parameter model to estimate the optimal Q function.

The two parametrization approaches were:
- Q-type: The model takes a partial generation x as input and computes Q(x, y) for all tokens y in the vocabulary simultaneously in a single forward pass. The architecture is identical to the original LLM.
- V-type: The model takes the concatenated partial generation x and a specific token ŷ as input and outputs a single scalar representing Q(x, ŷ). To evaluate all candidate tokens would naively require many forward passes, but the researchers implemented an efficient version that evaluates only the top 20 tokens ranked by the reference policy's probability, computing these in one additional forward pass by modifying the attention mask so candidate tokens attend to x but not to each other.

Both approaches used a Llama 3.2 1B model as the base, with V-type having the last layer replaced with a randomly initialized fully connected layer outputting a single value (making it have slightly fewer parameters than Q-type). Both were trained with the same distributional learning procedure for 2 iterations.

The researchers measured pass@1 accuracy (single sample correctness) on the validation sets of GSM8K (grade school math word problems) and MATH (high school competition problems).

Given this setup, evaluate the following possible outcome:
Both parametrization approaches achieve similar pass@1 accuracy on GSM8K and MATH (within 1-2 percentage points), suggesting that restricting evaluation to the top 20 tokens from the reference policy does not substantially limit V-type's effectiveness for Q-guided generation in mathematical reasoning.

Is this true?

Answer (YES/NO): YES